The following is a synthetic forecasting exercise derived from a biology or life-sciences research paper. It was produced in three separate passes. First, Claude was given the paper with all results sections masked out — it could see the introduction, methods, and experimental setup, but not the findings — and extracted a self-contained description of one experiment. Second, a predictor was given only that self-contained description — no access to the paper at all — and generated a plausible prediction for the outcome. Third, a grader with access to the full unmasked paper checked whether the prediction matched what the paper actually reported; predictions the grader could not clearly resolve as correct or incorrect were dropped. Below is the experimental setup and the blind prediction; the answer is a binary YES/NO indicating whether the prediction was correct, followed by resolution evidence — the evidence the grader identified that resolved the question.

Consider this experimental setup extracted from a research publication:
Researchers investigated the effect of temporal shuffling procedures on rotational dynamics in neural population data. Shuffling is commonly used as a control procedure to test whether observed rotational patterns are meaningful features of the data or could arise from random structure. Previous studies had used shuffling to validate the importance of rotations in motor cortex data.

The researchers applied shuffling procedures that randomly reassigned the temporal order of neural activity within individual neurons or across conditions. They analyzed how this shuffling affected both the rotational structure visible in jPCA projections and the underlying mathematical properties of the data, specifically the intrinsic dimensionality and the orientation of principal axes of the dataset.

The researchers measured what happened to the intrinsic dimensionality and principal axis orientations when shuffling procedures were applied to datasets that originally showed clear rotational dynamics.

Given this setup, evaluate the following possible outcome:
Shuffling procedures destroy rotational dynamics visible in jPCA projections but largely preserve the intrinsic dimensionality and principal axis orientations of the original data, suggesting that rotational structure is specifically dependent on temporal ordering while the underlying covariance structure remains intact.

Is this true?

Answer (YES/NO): NO